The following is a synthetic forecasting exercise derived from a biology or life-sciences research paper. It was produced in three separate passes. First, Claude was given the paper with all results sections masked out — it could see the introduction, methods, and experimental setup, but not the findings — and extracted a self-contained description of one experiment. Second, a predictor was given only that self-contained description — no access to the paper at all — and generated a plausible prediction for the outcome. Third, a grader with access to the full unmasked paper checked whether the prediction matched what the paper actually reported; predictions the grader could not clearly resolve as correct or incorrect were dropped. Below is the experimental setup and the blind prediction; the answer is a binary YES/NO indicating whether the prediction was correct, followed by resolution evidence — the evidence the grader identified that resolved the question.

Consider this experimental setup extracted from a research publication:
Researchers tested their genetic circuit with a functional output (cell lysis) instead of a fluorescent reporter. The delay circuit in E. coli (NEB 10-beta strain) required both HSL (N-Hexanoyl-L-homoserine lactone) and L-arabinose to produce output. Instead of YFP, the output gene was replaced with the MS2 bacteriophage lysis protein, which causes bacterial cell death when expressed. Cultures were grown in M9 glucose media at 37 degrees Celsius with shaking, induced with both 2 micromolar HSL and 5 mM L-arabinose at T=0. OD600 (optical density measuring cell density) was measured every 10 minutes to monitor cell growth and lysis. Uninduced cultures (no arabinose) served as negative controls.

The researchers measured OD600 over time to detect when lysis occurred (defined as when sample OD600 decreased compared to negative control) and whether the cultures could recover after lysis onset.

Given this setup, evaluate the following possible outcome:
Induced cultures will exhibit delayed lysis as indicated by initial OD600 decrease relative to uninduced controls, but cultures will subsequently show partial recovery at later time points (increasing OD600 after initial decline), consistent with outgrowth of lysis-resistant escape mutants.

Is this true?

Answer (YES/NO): YES